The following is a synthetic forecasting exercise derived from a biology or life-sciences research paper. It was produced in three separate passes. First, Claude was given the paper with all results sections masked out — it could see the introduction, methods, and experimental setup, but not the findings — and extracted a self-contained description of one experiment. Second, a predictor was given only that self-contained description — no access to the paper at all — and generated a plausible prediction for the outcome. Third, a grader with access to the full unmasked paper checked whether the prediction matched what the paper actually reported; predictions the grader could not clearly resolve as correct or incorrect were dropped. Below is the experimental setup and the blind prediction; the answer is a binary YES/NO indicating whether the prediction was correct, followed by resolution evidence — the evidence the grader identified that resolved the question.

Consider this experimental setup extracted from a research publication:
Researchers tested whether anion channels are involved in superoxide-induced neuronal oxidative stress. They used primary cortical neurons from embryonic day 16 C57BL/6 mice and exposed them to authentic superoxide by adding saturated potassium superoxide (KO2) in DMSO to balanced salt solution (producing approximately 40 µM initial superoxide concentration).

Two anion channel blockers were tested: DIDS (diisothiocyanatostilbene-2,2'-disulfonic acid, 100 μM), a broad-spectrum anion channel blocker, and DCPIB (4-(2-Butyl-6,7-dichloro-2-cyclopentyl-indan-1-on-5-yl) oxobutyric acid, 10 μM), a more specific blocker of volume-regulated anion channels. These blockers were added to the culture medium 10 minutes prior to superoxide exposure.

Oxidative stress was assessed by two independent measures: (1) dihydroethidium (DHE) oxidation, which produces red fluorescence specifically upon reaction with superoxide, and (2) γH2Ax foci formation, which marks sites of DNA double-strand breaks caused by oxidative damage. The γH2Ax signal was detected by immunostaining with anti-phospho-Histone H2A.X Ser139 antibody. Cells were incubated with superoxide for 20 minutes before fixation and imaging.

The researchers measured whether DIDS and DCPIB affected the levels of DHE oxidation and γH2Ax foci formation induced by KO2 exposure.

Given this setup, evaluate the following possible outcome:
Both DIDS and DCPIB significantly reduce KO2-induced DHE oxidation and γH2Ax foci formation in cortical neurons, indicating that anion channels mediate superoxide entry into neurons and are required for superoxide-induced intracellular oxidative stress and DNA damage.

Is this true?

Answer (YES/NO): YES